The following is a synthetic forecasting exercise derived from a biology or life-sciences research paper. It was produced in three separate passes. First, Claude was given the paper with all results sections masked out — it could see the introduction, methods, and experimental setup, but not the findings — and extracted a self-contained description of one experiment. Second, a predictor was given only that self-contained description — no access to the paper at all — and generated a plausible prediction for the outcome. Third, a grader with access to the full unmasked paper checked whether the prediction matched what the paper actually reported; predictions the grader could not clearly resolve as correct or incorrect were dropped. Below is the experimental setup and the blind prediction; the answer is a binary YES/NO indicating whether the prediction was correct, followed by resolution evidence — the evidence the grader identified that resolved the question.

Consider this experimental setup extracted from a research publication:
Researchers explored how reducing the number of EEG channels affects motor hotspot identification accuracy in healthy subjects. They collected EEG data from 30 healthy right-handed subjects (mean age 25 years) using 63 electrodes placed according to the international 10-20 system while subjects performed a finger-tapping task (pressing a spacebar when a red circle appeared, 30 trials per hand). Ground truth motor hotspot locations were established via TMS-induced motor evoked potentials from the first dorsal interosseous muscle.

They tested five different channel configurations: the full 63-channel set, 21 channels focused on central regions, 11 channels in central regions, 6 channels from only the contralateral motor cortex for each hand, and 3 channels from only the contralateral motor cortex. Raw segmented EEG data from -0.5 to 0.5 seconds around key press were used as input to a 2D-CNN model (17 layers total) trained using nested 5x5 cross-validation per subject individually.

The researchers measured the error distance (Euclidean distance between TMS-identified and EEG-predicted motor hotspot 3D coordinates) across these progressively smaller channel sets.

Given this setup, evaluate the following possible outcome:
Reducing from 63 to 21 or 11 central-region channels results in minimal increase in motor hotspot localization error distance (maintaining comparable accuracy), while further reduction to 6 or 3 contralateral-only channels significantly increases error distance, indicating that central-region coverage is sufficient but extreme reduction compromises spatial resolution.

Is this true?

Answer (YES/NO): NO